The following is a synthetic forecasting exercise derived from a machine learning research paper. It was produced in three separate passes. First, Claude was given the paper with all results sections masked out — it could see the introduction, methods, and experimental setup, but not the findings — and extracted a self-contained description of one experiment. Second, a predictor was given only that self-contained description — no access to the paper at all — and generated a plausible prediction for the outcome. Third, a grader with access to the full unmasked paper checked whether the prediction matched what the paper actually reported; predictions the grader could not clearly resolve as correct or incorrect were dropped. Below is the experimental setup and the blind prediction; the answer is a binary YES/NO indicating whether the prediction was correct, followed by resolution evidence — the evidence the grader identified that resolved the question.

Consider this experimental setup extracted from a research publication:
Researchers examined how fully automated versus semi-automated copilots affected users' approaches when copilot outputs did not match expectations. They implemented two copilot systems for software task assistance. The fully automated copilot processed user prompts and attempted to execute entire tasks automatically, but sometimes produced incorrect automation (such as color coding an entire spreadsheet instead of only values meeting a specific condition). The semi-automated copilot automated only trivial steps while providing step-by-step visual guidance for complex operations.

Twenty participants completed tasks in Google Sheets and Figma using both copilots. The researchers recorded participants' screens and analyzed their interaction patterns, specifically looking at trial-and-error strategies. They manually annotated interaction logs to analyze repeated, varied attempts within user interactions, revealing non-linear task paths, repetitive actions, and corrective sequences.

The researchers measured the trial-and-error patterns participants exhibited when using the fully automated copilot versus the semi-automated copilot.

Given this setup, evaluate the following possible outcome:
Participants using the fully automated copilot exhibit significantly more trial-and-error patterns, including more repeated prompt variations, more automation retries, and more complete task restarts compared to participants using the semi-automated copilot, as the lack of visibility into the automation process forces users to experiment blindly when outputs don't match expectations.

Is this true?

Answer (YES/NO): YES